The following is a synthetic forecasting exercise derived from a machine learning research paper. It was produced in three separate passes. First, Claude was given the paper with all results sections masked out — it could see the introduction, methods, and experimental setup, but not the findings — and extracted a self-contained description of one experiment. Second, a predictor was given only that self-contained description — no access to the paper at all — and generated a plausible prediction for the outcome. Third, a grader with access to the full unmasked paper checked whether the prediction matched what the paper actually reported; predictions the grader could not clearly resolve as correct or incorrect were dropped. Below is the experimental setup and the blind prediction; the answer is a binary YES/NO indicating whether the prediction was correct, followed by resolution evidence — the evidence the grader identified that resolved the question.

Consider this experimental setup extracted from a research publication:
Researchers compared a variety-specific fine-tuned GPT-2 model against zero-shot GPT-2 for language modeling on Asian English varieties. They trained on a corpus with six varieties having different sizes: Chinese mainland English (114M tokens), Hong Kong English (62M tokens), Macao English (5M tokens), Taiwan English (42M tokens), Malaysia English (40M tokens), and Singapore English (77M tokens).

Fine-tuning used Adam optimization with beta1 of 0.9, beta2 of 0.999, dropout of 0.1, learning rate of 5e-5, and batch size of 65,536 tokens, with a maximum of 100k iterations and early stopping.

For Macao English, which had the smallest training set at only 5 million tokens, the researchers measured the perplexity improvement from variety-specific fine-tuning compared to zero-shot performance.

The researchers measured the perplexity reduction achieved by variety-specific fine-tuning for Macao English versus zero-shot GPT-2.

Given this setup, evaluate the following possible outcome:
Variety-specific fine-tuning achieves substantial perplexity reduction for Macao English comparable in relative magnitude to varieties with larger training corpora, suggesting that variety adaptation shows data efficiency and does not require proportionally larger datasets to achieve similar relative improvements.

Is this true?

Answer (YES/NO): YES